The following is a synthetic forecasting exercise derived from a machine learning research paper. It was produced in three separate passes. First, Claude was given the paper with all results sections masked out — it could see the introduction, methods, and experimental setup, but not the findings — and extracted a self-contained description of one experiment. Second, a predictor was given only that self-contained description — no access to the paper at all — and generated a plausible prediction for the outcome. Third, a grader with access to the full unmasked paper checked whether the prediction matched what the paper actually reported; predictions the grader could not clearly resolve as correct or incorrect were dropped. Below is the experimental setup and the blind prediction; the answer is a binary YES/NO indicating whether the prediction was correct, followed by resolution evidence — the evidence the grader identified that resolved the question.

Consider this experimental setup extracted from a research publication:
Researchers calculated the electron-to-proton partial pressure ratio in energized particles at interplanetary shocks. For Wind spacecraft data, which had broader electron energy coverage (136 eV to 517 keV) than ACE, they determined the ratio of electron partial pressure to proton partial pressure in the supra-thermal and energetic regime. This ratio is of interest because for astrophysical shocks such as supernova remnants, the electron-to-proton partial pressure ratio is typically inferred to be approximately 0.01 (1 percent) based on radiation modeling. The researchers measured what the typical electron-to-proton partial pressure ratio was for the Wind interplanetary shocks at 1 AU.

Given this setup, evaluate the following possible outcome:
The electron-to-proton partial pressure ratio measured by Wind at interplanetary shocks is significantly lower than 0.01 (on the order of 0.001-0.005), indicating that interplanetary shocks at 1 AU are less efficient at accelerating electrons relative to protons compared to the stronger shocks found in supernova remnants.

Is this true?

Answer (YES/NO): NO